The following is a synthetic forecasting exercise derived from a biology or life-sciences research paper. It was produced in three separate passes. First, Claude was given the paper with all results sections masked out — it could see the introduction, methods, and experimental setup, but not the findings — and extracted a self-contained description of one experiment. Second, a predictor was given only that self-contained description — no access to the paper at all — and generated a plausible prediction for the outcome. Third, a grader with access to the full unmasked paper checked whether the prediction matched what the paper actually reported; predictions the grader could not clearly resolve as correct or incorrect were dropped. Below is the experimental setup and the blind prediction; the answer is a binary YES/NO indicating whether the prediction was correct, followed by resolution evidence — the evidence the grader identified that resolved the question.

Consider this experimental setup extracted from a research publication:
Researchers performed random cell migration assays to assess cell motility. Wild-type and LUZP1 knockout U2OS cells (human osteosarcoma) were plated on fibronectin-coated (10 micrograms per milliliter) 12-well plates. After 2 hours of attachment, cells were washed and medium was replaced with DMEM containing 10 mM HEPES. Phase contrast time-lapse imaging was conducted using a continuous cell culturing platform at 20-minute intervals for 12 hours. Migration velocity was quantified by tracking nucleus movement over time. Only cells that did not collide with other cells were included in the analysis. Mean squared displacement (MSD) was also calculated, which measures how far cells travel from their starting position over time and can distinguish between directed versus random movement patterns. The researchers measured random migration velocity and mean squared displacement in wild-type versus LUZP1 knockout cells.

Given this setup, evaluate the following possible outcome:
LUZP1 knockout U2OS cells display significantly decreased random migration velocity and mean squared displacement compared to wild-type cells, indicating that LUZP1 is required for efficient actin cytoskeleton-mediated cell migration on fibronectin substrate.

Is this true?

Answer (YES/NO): YES